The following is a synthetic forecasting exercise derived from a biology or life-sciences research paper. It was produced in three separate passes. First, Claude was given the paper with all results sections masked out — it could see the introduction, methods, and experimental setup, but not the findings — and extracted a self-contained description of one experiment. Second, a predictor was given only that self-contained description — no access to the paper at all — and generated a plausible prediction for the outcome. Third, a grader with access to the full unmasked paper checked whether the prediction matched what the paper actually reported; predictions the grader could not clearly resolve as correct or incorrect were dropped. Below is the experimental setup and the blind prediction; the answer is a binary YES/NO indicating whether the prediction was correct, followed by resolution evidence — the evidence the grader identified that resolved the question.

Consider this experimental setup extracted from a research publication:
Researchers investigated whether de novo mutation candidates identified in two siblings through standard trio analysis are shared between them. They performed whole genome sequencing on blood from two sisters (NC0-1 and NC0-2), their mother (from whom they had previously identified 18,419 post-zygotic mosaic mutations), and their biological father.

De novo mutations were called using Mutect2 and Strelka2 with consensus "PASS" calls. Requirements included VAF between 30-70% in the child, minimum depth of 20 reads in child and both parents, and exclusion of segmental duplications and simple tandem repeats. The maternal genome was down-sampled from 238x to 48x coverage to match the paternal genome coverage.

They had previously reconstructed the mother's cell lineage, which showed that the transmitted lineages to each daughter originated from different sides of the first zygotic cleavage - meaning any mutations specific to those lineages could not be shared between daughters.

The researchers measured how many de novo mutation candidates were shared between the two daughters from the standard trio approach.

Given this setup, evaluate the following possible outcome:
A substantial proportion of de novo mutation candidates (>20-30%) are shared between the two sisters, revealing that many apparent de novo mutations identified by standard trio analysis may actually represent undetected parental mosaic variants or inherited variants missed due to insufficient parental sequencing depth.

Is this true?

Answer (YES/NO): NO